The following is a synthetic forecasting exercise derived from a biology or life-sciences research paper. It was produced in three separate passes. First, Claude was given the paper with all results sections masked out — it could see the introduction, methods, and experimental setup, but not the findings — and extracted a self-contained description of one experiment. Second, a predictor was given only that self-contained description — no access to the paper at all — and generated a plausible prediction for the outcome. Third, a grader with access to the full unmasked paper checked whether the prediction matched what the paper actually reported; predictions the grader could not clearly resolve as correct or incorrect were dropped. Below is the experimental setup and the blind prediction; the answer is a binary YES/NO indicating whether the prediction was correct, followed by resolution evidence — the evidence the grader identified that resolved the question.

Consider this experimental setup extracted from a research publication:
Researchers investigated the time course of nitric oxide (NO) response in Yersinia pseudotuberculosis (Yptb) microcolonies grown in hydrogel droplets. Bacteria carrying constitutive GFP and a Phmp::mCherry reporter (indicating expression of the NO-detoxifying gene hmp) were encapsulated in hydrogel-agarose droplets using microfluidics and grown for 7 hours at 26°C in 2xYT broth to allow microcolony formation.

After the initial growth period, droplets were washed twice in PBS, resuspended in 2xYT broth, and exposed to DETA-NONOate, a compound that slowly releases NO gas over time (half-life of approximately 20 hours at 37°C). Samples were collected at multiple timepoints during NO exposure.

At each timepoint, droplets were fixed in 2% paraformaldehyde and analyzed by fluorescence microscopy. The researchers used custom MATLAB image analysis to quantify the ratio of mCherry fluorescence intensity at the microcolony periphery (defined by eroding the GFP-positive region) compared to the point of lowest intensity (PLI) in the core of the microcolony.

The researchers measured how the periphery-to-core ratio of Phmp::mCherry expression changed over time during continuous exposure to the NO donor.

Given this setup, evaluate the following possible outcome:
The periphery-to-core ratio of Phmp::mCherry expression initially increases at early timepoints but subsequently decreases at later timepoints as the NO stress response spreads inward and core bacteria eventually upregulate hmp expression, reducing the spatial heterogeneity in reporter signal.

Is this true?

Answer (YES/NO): YES